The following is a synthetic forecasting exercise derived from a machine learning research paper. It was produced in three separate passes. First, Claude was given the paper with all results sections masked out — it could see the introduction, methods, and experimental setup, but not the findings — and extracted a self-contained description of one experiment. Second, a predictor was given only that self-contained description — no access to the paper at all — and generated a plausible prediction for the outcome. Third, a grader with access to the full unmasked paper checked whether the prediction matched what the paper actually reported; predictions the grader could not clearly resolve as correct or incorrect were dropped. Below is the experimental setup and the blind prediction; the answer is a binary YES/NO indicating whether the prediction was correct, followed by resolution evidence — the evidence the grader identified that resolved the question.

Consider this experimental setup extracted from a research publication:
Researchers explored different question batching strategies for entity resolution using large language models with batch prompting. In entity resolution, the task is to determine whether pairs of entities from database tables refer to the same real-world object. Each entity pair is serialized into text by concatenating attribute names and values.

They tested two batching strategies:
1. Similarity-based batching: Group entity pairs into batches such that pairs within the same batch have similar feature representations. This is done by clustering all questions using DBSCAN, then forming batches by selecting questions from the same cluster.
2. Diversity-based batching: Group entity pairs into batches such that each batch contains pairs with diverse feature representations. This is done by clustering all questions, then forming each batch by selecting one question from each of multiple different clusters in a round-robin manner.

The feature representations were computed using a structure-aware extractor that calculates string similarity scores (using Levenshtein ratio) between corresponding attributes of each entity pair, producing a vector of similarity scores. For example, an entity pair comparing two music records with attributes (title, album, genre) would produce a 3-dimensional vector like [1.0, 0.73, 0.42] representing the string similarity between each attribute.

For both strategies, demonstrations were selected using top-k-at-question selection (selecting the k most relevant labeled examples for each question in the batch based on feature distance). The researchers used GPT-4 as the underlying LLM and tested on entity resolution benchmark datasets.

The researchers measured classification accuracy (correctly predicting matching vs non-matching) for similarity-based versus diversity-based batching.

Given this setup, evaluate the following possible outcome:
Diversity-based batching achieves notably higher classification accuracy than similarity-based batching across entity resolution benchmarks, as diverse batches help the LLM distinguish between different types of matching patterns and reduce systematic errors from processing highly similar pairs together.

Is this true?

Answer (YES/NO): YES